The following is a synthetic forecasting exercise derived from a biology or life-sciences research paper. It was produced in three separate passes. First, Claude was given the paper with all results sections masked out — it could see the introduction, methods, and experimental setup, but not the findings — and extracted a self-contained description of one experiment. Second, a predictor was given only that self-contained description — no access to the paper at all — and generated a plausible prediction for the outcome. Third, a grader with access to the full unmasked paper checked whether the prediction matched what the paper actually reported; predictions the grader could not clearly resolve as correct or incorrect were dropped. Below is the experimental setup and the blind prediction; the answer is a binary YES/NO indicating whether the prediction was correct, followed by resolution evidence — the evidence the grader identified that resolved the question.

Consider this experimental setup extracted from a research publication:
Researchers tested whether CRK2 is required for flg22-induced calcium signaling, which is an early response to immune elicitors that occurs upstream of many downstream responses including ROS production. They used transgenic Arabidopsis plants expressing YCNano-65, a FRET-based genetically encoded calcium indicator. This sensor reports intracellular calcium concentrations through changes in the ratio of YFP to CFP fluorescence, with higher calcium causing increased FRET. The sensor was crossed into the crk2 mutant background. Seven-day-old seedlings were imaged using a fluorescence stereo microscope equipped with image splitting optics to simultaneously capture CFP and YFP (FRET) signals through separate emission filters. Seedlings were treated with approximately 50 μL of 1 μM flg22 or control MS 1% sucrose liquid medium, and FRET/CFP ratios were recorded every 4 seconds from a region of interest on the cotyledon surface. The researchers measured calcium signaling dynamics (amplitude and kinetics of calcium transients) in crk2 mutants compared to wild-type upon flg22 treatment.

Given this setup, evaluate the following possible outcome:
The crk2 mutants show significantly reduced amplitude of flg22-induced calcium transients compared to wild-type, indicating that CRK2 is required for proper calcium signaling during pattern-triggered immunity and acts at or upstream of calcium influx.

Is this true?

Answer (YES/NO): YES